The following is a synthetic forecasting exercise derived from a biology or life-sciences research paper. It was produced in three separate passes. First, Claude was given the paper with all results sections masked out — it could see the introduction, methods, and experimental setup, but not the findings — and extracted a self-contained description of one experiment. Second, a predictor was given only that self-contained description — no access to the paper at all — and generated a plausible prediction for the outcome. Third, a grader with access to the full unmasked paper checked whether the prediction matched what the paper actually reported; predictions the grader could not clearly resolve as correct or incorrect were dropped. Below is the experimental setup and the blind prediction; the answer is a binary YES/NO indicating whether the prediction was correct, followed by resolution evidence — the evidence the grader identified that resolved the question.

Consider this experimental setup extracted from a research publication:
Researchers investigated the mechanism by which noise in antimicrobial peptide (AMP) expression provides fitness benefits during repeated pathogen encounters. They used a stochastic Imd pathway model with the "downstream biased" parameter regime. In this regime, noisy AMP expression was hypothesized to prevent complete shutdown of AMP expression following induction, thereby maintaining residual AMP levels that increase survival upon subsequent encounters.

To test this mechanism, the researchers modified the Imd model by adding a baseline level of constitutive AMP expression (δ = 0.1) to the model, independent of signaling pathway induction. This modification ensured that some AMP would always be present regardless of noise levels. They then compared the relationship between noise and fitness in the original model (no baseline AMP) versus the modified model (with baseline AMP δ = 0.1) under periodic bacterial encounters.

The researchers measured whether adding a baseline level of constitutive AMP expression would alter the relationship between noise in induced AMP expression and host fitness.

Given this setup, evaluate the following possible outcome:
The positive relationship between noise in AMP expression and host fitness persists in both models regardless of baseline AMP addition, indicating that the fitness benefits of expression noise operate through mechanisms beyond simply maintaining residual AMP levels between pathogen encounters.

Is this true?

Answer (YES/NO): NO